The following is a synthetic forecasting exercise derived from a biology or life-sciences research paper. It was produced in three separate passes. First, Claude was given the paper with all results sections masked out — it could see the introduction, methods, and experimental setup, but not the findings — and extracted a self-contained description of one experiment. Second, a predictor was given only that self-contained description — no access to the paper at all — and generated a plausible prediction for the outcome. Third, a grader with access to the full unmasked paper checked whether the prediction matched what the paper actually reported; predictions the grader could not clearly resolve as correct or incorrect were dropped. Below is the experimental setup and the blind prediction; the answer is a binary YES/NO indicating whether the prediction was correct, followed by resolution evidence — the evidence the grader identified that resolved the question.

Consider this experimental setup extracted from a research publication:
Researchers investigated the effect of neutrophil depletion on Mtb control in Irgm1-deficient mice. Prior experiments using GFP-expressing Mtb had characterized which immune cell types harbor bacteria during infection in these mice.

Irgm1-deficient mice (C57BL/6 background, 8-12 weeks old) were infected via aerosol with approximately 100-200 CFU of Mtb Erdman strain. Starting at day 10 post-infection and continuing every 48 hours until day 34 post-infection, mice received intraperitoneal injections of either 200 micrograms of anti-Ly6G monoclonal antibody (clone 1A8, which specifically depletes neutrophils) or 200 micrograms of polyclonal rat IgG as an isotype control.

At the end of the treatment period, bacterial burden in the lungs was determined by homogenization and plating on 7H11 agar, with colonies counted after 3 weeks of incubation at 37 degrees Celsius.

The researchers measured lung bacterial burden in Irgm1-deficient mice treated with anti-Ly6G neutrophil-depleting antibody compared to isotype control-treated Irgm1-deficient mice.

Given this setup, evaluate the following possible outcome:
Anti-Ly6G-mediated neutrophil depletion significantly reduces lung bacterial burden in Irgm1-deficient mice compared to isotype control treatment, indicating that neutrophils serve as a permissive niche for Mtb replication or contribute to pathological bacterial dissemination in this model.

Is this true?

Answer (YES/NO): NO